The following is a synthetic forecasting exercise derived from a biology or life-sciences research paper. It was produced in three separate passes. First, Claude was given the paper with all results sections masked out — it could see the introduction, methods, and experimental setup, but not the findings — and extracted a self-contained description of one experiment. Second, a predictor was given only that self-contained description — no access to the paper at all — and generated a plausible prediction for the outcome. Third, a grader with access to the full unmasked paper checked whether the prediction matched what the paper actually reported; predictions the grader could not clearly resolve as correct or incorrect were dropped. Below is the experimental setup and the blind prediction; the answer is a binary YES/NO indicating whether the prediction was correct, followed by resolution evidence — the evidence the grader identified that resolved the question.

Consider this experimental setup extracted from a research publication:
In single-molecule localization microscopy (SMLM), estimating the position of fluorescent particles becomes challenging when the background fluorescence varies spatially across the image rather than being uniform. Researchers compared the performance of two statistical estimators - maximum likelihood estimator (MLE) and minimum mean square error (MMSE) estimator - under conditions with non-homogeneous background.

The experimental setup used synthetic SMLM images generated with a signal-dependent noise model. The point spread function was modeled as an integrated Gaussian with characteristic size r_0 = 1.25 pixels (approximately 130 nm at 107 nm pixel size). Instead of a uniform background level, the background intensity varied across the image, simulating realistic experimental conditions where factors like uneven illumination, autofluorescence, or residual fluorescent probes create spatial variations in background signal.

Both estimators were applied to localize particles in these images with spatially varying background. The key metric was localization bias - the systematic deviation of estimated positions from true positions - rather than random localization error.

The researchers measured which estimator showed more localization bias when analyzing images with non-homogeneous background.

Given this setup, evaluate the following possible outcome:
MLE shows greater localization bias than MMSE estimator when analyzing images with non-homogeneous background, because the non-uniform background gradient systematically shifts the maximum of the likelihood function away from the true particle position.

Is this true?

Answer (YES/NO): YES